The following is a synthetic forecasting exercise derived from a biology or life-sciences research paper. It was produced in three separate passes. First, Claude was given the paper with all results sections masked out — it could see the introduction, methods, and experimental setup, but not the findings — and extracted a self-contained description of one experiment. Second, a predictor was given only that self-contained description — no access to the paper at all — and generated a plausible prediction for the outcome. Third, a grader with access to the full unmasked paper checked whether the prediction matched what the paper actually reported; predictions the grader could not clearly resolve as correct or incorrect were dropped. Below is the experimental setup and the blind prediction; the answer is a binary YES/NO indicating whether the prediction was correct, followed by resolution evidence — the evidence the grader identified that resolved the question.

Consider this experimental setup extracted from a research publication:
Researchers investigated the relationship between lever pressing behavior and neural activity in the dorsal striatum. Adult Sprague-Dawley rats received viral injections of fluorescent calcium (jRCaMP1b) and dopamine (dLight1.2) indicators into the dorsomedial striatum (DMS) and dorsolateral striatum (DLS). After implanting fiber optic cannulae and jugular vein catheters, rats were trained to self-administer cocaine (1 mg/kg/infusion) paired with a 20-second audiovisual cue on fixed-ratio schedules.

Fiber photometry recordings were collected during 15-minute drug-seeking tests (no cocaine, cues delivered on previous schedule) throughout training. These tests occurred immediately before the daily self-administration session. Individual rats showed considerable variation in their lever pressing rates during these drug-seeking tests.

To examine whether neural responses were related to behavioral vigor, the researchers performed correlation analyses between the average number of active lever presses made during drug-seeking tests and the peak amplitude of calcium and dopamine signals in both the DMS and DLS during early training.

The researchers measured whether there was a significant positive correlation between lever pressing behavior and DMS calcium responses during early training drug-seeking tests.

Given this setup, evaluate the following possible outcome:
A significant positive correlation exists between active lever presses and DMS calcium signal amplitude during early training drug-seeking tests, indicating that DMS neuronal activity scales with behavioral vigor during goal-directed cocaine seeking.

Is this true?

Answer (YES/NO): NO